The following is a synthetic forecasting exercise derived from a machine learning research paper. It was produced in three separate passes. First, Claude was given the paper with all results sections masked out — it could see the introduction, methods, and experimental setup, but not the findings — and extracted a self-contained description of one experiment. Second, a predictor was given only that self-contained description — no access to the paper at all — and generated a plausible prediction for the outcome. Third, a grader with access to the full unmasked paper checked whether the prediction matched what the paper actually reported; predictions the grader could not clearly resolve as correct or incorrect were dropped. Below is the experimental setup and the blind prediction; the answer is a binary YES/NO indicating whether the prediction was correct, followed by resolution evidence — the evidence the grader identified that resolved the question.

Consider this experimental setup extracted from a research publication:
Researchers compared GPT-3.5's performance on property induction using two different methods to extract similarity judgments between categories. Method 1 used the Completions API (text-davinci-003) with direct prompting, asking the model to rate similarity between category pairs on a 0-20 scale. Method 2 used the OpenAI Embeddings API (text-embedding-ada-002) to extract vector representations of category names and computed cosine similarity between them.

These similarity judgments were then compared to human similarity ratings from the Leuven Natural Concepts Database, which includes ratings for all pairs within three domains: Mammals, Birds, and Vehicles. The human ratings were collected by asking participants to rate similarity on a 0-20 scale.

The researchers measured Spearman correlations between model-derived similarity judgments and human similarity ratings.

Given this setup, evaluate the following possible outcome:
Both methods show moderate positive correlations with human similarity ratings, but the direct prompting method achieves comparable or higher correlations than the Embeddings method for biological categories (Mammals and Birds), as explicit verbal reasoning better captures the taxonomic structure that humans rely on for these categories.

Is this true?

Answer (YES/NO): NO